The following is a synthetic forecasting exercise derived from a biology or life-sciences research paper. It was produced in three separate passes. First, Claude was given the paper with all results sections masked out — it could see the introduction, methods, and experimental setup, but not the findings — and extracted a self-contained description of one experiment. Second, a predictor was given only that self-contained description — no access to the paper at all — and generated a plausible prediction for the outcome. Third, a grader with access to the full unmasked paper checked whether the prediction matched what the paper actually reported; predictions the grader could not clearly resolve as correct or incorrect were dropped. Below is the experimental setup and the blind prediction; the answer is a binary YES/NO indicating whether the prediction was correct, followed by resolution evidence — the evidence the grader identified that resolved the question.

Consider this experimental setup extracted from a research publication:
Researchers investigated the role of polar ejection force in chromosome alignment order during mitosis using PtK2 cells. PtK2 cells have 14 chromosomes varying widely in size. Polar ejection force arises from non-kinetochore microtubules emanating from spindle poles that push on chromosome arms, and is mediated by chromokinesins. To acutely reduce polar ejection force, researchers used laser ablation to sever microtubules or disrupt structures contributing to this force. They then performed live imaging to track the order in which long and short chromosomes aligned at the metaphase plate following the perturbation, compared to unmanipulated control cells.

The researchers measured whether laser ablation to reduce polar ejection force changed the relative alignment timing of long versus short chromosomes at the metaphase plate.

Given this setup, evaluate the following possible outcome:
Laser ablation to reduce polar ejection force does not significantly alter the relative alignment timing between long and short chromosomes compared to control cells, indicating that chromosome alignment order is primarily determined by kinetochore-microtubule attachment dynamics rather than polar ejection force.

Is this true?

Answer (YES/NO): NO